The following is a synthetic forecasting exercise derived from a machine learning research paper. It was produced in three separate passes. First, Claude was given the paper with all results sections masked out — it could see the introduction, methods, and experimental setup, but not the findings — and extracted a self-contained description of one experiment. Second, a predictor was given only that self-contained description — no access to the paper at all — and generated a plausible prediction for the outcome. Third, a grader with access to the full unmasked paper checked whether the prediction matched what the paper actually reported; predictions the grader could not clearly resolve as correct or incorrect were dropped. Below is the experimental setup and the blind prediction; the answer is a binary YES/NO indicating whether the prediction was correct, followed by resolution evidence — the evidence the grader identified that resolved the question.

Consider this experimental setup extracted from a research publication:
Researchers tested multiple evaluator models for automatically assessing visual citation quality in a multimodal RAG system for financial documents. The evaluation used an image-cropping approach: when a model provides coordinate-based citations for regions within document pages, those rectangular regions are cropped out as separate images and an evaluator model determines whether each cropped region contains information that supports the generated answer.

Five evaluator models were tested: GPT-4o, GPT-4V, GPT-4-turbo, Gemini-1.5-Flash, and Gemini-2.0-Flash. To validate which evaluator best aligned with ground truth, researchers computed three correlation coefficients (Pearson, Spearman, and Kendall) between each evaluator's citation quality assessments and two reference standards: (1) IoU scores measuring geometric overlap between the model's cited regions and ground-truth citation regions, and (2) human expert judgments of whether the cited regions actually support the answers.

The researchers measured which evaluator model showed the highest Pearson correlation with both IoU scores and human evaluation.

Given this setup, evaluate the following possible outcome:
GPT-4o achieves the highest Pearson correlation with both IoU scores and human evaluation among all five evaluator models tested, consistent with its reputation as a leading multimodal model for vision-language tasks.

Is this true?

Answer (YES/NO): YES